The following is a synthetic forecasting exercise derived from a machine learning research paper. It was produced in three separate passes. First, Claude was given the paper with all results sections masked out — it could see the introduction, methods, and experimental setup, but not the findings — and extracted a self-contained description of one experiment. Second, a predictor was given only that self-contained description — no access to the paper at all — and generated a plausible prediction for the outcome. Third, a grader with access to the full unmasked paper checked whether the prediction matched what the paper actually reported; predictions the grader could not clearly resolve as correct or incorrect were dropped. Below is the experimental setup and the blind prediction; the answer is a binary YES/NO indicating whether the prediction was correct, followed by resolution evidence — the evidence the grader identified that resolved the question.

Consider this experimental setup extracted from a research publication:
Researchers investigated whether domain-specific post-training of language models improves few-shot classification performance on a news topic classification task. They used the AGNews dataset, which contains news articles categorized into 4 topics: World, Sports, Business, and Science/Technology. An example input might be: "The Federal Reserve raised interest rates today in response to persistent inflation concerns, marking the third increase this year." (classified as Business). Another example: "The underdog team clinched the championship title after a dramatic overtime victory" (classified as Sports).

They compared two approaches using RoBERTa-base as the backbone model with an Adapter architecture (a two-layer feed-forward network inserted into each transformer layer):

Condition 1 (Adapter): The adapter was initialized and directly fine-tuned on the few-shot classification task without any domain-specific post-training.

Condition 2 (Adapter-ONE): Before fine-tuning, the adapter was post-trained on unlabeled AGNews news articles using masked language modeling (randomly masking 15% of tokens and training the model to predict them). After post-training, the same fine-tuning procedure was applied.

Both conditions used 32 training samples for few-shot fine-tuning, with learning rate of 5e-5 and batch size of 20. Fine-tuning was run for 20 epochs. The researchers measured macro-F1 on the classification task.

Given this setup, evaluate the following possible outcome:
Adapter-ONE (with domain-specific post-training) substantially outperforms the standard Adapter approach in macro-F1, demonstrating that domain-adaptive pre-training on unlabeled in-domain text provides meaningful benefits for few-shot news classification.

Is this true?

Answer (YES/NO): NO